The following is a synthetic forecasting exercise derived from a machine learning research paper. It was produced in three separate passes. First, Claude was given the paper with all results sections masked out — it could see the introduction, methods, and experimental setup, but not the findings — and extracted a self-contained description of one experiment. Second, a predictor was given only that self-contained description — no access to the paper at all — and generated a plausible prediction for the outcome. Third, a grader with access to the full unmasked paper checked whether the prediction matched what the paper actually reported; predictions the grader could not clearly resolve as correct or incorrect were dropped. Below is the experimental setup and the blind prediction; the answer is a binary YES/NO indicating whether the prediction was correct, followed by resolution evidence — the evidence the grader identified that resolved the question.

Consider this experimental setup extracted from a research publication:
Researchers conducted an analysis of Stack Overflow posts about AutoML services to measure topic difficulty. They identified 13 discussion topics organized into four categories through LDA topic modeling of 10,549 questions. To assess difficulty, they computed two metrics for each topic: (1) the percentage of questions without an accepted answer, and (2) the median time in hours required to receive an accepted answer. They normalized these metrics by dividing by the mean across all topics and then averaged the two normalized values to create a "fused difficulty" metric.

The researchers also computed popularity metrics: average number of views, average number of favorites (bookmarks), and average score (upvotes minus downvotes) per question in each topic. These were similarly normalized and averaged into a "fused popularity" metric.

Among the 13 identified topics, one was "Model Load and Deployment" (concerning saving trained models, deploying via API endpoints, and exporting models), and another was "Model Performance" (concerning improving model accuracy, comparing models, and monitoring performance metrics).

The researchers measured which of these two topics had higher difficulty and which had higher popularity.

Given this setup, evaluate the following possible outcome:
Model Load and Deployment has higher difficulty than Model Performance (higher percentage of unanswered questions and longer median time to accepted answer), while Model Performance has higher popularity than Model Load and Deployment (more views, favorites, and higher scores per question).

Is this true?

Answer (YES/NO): YES